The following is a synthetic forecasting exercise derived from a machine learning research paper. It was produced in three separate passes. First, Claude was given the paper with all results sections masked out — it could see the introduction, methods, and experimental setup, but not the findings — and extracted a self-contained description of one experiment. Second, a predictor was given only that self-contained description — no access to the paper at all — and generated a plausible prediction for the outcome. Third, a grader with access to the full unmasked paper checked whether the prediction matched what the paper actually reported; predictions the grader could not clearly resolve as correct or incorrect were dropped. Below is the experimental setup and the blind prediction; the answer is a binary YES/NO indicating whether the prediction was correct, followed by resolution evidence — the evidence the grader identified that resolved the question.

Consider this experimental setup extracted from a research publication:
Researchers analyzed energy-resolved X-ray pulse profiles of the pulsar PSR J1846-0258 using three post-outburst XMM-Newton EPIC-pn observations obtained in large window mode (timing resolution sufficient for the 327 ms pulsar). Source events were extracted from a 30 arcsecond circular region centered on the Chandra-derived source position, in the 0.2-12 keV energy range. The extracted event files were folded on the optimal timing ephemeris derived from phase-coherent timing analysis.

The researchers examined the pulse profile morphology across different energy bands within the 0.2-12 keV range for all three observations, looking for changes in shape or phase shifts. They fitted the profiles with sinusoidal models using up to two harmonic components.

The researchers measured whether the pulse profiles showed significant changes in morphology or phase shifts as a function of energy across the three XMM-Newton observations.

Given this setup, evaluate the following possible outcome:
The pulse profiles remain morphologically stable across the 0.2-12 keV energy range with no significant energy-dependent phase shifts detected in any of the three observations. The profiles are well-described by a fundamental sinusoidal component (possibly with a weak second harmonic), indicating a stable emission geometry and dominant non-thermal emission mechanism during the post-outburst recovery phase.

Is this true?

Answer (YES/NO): YES